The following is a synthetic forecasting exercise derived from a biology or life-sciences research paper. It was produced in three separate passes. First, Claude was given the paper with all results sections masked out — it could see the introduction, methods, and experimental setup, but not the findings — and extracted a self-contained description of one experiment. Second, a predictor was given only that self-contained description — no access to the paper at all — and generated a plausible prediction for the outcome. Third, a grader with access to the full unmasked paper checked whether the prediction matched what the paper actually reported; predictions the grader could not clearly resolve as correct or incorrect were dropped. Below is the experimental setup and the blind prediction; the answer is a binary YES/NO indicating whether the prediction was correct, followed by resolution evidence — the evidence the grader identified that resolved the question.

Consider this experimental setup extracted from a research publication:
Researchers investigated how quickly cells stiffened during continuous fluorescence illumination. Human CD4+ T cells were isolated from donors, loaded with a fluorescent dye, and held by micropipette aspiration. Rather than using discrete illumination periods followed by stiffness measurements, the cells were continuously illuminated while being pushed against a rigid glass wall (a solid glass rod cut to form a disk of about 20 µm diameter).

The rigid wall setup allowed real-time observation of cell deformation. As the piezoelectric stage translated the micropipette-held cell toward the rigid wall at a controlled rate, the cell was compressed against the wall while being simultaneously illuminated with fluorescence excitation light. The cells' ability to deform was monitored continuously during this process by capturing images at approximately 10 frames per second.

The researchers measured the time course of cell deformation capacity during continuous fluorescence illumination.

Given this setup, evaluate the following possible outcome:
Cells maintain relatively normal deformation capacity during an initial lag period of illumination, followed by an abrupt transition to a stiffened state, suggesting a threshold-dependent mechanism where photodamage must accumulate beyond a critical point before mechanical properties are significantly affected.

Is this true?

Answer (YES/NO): NO